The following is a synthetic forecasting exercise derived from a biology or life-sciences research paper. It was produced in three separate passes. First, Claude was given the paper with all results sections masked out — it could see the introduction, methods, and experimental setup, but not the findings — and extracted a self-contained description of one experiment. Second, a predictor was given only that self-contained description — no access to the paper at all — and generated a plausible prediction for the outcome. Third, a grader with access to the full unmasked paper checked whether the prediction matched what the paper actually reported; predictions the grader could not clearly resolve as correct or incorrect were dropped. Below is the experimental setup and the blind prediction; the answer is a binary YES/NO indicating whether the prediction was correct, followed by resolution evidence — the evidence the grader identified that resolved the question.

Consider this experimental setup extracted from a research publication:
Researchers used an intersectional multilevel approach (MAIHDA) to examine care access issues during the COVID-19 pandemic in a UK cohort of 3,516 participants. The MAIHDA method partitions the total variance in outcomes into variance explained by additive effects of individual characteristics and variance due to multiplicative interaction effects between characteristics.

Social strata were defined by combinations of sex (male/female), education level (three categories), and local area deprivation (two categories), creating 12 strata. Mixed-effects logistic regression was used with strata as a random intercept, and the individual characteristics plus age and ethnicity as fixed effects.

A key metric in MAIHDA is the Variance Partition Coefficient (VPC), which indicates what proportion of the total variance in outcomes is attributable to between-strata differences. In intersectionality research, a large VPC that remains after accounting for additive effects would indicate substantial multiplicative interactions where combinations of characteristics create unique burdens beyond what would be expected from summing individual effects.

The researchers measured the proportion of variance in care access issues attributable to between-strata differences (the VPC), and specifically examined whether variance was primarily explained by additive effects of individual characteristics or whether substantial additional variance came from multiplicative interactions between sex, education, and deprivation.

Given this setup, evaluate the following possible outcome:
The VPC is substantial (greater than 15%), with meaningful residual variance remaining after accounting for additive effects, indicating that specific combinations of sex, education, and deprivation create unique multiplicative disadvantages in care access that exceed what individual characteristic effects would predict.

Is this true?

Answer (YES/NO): NO